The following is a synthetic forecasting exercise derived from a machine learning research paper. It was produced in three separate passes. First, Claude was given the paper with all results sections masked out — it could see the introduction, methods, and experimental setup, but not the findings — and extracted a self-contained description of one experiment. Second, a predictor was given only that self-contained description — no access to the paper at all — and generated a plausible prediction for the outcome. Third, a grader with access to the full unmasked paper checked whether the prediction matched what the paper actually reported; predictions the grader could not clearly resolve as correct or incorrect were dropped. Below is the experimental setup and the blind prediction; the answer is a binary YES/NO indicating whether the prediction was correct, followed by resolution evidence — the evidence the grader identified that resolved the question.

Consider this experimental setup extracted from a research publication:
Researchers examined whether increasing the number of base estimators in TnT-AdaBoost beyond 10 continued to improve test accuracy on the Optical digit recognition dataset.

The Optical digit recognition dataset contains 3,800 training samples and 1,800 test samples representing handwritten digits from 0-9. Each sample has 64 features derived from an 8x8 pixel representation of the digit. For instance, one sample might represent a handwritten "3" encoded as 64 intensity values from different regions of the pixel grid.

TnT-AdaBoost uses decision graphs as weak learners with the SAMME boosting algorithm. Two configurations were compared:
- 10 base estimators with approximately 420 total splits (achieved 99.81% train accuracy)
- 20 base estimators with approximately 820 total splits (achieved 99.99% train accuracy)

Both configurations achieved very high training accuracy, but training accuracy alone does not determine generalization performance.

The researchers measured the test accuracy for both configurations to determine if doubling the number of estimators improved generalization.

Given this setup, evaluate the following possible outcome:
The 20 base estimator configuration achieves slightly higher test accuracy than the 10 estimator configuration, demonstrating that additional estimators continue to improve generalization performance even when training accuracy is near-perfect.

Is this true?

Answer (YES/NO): YES